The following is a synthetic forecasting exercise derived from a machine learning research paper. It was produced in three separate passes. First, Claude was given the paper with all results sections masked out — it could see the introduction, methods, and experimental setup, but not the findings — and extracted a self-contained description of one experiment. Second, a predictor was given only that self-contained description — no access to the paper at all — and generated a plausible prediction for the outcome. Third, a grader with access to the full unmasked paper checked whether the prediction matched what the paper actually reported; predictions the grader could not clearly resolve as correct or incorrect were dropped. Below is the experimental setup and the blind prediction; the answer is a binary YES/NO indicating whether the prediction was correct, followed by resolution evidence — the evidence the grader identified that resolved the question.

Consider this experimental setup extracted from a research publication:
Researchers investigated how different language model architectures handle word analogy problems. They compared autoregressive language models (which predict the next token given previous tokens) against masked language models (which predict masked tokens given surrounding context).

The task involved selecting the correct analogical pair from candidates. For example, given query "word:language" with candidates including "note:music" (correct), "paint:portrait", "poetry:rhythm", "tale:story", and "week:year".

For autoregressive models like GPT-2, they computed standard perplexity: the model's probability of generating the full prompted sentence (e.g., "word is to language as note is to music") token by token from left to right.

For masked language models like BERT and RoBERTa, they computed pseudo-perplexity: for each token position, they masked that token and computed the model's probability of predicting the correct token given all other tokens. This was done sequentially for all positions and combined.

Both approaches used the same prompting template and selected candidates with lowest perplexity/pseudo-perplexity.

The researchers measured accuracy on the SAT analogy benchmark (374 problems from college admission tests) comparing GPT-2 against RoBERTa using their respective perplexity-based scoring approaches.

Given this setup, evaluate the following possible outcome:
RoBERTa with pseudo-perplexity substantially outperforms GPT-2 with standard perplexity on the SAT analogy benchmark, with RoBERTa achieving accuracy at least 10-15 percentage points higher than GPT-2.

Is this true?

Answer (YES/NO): NO